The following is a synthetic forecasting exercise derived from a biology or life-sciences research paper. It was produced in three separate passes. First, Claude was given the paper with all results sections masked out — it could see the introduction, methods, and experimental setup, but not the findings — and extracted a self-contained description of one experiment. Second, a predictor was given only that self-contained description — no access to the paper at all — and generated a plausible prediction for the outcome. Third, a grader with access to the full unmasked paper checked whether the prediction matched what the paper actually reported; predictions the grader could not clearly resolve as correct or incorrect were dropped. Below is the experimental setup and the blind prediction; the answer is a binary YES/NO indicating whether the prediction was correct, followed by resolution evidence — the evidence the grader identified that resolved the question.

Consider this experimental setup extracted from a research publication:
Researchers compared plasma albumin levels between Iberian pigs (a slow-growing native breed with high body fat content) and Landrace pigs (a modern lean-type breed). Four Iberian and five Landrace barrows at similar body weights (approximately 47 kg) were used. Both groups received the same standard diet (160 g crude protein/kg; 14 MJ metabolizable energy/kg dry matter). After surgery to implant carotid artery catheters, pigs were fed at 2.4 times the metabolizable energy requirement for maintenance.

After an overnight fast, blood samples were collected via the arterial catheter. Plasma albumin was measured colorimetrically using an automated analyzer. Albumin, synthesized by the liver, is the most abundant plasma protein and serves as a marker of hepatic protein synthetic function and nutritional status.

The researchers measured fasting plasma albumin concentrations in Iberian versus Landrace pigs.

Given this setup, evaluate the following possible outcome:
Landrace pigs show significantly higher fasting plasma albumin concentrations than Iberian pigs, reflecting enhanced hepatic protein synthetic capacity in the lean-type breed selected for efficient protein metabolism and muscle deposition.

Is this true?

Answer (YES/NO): NO